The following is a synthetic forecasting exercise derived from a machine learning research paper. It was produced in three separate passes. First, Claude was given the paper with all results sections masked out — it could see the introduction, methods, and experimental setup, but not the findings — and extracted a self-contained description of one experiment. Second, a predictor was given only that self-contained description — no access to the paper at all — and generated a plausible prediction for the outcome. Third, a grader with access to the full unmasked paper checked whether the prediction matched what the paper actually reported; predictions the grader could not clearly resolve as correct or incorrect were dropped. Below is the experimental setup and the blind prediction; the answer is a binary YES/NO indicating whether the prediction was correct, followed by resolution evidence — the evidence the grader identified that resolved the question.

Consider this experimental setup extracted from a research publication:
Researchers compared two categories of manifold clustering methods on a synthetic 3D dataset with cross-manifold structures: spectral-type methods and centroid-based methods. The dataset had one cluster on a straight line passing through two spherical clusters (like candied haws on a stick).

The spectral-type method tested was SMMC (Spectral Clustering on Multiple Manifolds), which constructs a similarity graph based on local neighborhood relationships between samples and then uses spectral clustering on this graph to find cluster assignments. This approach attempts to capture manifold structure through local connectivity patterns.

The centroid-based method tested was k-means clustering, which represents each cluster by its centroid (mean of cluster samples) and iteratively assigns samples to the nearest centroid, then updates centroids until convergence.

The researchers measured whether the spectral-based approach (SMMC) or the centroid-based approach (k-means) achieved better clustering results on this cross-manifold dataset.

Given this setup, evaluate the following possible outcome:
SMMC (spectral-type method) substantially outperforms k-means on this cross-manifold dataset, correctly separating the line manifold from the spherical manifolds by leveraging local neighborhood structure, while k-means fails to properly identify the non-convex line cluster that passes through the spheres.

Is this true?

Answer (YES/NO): NO